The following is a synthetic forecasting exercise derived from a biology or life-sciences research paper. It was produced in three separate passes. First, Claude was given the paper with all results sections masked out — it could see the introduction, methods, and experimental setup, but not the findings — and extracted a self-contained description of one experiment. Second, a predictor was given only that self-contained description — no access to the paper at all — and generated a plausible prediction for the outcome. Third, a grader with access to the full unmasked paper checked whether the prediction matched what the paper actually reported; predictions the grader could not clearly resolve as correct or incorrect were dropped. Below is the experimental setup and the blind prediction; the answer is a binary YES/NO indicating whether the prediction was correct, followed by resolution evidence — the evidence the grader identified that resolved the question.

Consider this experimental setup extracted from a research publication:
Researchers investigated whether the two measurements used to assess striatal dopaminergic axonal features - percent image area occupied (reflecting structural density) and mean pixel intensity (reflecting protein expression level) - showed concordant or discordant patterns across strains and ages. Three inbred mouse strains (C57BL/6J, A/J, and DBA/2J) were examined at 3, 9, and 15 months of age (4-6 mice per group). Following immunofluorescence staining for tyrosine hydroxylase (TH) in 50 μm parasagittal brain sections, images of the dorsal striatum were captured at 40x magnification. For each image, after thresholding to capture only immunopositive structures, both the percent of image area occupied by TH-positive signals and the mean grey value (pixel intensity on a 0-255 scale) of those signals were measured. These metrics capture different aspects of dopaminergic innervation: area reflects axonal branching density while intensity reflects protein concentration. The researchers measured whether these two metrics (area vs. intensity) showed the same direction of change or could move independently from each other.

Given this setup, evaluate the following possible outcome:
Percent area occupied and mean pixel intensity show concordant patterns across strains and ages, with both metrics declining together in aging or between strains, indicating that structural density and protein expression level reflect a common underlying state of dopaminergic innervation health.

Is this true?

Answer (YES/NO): NO